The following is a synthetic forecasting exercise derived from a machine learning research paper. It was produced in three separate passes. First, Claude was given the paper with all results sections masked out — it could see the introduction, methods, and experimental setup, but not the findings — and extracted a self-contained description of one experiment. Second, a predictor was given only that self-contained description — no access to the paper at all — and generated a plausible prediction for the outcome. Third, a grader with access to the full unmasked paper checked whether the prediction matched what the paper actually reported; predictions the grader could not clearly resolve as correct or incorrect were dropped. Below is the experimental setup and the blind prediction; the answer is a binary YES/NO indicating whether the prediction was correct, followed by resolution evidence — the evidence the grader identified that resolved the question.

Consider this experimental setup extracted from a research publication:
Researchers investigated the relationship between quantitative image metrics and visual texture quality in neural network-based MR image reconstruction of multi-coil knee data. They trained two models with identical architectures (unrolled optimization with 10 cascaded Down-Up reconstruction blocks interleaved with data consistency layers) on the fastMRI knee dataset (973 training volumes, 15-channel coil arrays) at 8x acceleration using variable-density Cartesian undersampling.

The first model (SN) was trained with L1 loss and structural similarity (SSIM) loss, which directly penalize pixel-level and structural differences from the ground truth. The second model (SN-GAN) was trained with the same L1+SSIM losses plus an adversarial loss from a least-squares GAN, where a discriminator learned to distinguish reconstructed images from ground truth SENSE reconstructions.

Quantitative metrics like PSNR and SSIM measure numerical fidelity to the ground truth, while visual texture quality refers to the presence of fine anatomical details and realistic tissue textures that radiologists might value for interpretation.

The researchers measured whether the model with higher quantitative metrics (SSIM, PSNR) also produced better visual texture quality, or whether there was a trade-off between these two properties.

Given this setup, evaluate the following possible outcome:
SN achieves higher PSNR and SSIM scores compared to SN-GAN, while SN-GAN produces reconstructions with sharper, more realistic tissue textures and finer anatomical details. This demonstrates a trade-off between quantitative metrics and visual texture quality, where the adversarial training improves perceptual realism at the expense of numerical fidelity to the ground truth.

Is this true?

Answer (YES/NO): NO